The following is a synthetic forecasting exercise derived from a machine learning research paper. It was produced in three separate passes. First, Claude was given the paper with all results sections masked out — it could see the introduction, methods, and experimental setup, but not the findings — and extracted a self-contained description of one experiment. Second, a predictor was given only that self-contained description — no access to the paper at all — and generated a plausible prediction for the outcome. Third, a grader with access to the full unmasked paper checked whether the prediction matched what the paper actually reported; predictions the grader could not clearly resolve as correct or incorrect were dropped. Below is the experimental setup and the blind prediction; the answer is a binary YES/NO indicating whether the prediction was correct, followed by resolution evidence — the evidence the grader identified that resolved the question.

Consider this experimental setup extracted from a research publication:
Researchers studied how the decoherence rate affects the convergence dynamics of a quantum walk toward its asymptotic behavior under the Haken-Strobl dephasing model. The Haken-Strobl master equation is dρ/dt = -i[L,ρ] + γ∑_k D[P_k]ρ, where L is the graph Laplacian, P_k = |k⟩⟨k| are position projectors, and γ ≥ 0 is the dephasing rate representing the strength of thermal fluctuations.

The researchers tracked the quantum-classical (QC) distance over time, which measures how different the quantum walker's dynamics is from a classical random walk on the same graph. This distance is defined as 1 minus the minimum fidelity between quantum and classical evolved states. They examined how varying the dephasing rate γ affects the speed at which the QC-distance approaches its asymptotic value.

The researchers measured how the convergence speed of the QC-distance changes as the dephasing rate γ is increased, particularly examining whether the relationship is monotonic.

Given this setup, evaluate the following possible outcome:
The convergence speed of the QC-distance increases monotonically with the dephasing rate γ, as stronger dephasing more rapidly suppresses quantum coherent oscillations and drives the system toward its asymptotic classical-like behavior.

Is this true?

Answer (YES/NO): NO